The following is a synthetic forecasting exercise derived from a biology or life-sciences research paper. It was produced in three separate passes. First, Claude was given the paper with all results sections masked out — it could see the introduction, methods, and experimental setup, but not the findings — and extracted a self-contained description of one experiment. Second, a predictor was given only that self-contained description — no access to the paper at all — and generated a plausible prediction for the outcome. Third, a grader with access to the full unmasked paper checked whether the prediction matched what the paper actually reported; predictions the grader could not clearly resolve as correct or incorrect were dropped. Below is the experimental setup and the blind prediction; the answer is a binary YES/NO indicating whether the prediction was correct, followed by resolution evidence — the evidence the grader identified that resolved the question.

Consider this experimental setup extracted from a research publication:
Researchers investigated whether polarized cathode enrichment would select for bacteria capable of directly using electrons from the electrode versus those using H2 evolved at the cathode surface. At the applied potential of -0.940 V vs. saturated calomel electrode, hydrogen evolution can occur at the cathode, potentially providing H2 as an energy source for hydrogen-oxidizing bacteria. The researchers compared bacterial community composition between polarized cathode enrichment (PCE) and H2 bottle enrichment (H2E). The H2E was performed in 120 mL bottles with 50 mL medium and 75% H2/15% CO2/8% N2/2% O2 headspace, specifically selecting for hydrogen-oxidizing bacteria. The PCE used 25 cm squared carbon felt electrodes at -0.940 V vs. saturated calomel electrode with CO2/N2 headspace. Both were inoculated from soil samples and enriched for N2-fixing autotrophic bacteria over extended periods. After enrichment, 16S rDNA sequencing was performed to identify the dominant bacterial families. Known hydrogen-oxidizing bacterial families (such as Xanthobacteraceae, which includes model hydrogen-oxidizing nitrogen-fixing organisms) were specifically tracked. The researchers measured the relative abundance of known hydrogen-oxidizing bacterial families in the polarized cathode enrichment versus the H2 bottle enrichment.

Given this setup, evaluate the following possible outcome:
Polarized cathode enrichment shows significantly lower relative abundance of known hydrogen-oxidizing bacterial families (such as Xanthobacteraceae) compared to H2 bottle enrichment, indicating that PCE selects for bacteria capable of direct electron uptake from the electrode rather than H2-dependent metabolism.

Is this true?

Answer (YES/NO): YES